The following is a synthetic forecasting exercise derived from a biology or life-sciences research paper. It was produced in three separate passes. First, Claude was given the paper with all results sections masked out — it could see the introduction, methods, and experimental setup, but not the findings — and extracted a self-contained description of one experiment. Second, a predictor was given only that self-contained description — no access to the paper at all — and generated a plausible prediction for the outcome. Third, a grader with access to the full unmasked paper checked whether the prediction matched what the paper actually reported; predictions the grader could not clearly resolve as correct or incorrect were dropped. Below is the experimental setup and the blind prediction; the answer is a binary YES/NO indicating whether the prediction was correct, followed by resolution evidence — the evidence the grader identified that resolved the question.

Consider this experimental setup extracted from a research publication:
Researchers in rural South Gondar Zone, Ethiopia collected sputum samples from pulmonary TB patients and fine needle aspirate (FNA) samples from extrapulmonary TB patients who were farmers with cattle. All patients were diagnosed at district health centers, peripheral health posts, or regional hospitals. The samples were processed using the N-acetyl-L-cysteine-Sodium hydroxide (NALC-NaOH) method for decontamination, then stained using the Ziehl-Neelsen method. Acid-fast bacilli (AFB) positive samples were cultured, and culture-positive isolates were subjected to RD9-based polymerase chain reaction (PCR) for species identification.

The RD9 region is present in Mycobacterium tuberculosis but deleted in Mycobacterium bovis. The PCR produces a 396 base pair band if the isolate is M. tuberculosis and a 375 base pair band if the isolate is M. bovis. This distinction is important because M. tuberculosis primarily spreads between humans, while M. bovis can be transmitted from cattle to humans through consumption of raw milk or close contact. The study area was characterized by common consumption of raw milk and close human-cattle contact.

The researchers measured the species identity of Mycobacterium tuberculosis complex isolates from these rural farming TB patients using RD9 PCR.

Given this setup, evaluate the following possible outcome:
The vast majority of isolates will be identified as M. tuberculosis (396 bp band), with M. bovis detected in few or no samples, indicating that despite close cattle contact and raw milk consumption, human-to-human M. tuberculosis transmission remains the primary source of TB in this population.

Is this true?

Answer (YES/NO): YES